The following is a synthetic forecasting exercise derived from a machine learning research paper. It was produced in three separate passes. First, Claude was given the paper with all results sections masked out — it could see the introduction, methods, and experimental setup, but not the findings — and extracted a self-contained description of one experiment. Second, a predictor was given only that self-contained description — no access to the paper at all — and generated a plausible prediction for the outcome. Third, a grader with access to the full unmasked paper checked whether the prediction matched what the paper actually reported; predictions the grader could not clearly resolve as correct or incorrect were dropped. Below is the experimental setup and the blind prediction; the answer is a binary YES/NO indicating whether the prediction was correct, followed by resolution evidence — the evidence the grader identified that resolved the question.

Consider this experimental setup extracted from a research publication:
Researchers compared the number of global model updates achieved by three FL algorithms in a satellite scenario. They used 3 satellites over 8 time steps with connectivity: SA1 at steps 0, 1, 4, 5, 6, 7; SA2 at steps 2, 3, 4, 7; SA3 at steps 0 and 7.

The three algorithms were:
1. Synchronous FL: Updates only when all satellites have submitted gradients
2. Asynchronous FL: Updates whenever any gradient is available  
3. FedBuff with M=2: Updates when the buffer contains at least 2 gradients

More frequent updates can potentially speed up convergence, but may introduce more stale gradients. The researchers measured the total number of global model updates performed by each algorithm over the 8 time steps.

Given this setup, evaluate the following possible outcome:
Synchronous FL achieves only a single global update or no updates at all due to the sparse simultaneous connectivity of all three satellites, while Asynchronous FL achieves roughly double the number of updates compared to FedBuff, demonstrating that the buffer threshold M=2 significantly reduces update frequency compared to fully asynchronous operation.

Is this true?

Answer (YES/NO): NO